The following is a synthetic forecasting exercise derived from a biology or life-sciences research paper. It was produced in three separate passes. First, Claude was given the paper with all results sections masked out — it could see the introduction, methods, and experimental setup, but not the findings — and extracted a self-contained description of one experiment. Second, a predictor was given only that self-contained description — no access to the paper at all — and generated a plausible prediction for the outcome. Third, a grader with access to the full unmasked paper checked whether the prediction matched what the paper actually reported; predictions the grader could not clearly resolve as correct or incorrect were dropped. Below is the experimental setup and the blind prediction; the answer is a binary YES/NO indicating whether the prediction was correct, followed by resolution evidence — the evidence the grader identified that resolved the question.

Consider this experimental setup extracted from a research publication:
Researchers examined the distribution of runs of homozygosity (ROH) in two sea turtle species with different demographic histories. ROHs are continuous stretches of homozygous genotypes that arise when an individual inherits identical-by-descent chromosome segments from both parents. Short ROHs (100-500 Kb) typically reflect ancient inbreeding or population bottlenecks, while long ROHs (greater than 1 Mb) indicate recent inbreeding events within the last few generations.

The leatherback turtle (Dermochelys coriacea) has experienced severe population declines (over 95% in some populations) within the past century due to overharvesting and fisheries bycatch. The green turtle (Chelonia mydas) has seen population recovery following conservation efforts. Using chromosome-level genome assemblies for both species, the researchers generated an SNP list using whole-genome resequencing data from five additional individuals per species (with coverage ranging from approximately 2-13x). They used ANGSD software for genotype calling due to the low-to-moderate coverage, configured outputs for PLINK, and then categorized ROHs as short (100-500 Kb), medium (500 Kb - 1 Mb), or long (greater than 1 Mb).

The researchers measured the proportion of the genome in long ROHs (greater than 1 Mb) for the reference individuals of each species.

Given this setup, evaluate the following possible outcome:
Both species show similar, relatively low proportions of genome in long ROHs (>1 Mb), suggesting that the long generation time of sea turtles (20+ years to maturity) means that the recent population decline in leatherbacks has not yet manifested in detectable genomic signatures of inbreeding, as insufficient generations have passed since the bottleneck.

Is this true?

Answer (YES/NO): NO